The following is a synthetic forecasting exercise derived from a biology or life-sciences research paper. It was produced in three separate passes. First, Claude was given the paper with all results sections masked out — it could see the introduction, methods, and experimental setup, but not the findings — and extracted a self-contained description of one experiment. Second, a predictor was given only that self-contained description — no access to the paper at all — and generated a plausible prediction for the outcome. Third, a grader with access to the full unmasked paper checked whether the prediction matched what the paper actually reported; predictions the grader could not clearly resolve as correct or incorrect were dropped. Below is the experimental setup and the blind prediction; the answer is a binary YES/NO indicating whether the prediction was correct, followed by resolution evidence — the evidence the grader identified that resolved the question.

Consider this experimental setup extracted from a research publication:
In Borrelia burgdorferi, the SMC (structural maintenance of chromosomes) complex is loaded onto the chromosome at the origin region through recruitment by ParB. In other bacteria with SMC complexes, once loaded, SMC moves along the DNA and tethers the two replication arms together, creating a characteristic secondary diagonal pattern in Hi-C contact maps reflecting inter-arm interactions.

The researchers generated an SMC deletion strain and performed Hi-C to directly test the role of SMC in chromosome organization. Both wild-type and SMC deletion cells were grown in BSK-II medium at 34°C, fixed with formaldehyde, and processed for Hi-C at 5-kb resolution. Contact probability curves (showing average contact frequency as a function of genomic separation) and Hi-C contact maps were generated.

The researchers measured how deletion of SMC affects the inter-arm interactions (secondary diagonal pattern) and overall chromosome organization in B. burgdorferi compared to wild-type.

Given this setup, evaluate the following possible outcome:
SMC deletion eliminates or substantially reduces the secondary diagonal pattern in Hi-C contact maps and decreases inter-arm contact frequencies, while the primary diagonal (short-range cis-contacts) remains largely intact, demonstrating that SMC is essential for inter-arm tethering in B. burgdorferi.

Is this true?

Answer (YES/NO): NO